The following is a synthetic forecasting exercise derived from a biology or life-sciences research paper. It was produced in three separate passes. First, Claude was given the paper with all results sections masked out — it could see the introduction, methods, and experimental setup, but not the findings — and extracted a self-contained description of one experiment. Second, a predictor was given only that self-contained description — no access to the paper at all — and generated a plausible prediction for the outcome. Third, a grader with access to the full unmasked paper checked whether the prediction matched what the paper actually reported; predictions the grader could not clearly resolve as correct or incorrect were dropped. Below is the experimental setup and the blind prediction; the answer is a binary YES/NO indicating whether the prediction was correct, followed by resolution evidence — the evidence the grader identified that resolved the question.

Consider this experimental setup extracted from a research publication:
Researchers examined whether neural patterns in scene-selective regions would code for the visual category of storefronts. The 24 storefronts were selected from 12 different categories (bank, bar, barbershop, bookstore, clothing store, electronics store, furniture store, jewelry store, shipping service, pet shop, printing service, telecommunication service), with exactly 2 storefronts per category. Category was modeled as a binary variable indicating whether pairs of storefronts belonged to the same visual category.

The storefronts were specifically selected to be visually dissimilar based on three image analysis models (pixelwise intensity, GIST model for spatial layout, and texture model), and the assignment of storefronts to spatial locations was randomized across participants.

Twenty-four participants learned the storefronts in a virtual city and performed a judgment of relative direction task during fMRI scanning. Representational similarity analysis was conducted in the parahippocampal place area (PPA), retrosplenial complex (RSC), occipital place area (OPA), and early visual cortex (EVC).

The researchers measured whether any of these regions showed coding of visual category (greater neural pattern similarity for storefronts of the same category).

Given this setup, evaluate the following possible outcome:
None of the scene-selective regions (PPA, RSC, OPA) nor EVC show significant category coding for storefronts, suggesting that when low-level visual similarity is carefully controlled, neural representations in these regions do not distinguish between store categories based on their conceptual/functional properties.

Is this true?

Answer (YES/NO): NO